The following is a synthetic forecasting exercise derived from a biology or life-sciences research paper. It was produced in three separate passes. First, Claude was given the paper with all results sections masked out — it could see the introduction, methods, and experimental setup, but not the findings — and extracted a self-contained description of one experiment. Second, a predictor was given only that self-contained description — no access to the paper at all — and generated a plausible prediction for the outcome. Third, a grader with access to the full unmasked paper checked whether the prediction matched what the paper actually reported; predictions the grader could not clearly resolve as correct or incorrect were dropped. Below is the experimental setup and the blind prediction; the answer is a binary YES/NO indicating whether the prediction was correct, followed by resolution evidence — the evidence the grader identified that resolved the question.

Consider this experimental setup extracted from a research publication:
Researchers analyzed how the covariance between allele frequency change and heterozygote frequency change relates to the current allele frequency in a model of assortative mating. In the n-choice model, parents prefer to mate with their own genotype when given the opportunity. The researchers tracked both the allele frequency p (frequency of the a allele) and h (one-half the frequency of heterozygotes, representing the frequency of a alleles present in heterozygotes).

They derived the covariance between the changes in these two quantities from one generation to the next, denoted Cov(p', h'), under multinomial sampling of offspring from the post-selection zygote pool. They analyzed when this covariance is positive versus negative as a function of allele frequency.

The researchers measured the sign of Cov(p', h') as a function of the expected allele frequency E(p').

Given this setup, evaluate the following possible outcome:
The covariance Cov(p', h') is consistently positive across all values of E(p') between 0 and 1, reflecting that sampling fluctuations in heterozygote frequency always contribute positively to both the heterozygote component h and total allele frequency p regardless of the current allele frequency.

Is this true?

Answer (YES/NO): NO